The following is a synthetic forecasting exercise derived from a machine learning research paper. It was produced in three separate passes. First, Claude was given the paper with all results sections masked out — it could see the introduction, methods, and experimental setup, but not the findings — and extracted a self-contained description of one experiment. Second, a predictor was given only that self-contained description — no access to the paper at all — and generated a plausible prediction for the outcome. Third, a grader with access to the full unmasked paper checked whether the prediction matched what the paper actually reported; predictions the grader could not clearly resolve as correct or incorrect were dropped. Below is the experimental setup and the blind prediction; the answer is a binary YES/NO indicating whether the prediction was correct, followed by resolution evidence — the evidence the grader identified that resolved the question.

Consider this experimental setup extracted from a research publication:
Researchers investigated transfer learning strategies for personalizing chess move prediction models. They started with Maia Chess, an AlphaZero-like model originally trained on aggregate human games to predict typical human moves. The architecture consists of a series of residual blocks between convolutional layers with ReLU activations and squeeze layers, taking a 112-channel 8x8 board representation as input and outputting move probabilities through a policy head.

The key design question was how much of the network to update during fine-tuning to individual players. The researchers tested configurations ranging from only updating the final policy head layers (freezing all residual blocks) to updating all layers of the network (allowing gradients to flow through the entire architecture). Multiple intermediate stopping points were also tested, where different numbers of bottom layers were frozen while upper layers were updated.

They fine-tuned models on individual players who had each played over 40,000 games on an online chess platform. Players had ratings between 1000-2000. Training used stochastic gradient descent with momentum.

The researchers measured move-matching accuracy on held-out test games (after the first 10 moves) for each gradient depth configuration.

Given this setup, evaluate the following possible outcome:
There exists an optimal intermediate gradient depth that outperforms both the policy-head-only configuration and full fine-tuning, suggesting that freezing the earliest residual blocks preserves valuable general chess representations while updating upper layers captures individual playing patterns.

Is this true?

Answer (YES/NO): NO